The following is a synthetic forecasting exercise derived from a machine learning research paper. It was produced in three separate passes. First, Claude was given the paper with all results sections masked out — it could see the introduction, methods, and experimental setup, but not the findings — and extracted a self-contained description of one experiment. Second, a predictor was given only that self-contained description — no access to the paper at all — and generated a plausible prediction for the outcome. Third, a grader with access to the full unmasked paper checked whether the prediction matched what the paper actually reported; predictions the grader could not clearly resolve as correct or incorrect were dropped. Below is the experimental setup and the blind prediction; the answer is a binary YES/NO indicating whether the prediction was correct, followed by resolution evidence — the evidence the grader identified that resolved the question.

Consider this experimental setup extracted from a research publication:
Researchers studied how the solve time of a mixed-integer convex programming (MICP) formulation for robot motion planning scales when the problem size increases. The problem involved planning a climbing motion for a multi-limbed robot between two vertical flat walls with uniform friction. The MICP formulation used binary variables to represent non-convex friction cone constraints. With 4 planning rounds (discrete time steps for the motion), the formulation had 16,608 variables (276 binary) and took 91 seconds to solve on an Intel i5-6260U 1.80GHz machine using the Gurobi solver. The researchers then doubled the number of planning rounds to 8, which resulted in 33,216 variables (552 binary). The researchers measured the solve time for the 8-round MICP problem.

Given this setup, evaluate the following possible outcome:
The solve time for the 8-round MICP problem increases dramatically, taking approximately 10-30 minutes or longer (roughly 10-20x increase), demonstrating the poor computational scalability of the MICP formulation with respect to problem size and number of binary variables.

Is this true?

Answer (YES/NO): YES